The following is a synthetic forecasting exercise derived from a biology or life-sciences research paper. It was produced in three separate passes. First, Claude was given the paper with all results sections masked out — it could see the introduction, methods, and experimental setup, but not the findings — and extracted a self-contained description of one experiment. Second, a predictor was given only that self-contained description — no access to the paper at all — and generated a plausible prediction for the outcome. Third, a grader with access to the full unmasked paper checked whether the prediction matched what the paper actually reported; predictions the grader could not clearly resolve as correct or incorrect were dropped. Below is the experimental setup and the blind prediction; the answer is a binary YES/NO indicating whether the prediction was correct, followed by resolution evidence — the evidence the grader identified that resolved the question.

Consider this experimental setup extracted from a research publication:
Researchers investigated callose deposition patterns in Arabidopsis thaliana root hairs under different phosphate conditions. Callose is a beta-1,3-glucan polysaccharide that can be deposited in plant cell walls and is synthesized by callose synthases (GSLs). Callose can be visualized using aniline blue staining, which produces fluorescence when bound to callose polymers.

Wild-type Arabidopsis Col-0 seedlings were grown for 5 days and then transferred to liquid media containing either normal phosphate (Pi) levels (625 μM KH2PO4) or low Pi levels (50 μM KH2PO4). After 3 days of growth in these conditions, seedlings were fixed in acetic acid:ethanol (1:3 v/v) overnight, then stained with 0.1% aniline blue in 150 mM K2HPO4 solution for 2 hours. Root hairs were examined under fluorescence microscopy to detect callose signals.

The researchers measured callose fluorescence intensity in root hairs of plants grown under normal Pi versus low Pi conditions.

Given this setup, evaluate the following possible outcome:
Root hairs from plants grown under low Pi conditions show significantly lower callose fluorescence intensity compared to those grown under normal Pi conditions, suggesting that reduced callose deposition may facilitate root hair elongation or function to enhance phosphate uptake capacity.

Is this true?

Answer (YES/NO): NO